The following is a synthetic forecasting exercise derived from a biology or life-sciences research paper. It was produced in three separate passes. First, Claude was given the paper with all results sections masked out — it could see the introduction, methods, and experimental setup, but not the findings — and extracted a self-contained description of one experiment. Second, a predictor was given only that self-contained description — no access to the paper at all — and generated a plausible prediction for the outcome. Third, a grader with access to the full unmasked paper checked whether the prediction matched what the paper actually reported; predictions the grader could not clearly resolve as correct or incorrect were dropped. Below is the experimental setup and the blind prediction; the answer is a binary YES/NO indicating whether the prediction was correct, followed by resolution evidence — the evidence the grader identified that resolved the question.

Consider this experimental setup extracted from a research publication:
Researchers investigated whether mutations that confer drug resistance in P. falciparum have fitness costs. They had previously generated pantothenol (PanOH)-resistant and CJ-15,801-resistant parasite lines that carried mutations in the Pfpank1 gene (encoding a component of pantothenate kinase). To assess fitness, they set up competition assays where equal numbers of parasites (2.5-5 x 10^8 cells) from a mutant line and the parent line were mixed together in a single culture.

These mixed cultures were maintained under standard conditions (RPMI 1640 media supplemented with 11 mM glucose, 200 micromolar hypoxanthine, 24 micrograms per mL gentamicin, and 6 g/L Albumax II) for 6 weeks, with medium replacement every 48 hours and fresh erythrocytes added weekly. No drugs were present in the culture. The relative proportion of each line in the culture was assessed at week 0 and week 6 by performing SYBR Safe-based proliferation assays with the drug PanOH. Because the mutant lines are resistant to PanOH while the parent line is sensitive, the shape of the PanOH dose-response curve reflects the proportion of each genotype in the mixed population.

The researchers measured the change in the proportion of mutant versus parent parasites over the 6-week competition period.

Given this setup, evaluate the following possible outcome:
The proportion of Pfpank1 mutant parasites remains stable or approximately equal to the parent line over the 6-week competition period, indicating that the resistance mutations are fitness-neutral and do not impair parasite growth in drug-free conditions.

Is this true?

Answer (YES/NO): NO